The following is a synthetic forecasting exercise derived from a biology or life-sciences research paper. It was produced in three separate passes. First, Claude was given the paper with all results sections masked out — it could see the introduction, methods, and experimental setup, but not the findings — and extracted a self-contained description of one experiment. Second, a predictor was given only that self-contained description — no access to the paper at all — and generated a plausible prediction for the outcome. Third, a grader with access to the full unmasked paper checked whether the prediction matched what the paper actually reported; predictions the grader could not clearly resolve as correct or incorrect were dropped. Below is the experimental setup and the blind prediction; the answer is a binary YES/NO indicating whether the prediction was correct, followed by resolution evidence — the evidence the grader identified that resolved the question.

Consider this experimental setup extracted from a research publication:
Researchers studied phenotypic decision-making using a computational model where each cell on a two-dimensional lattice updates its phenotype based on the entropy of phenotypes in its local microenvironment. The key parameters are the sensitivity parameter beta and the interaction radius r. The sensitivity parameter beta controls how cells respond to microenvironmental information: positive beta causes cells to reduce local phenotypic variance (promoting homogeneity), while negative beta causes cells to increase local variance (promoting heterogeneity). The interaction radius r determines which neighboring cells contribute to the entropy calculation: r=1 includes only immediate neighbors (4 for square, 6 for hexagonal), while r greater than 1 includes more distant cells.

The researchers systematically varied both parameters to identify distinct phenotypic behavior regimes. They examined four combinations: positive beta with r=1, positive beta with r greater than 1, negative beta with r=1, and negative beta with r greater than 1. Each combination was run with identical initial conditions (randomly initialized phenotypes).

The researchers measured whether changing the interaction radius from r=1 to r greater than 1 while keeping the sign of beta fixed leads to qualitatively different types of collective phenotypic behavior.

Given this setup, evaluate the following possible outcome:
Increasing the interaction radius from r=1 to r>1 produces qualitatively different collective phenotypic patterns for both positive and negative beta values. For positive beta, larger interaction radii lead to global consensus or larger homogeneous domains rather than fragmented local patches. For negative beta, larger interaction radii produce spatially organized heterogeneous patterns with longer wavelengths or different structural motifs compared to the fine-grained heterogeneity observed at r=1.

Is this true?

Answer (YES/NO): NO